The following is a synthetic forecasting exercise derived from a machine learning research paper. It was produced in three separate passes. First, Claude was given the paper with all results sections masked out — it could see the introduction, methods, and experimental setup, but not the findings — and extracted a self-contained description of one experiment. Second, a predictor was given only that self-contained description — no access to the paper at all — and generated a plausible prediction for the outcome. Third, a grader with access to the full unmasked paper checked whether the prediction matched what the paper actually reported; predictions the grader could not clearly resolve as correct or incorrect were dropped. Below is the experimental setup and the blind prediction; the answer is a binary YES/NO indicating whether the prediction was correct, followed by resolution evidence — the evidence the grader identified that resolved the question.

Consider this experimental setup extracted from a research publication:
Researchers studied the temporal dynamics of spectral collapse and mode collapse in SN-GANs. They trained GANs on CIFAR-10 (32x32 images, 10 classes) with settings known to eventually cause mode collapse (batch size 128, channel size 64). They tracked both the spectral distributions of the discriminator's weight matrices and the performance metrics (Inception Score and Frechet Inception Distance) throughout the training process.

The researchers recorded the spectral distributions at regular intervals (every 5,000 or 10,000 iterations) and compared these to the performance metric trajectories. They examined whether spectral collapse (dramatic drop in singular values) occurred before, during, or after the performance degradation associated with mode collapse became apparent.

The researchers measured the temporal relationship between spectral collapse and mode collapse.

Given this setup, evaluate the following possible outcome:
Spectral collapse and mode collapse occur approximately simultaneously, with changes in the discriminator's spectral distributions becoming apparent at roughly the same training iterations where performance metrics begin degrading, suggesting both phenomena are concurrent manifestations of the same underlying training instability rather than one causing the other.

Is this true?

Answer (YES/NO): NO